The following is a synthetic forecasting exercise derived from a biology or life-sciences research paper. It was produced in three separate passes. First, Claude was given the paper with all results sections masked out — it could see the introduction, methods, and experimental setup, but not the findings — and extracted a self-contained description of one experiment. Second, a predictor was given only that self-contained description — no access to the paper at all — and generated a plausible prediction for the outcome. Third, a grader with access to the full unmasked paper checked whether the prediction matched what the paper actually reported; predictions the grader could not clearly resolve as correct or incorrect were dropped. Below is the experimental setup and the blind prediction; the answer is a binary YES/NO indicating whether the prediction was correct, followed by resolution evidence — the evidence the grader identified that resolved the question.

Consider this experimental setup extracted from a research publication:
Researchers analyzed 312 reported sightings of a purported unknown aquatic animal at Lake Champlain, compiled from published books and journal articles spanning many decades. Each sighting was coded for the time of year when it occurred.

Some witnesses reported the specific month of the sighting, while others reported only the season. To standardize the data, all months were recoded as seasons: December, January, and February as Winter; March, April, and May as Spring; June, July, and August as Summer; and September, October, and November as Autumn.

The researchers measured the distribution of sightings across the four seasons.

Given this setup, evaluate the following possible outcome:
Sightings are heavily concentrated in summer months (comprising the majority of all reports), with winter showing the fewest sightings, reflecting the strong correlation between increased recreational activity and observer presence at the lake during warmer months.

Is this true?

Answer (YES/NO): YES